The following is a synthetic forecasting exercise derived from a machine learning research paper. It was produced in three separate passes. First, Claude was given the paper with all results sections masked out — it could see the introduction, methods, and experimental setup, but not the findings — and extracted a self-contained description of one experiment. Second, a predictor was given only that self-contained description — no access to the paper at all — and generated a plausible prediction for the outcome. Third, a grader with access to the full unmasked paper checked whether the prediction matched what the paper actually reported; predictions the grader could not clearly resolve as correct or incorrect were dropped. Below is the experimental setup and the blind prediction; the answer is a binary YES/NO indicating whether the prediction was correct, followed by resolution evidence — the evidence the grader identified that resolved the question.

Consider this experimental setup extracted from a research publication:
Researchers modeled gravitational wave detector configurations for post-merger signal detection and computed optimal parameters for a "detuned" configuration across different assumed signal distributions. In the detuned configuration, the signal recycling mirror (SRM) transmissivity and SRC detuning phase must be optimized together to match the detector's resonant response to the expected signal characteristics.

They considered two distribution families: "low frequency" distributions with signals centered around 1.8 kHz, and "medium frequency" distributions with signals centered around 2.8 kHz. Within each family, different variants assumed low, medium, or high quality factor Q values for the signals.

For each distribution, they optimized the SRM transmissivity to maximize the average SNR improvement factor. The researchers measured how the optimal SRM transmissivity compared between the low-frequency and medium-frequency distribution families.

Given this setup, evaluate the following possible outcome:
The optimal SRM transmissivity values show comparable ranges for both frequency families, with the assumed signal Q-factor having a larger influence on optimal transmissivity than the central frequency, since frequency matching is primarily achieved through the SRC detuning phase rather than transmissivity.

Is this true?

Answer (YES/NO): NO